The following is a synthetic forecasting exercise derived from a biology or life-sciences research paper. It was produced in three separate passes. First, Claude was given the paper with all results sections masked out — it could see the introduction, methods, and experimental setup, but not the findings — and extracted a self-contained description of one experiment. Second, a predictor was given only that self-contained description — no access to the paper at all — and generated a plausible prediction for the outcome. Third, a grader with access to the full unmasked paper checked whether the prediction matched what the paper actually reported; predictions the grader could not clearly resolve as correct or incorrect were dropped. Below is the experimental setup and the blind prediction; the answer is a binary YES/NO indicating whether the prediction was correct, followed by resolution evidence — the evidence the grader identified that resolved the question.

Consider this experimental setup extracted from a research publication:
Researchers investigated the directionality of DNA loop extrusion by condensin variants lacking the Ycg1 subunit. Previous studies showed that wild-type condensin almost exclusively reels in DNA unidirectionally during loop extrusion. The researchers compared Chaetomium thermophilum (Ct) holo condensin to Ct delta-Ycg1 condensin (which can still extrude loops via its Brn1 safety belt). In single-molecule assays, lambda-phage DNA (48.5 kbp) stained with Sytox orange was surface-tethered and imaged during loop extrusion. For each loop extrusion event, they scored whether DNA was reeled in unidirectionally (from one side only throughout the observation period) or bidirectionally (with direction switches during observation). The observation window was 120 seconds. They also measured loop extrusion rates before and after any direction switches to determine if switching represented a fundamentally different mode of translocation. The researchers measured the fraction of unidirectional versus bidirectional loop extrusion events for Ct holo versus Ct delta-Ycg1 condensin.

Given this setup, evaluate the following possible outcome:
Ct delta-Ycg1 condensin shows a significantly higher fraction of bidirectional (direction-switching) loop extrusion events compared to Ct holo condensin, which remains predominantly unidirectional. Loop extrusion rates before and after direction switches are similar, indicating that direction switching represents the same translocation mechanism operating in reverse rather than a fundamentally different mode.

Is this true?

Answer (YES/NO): YES